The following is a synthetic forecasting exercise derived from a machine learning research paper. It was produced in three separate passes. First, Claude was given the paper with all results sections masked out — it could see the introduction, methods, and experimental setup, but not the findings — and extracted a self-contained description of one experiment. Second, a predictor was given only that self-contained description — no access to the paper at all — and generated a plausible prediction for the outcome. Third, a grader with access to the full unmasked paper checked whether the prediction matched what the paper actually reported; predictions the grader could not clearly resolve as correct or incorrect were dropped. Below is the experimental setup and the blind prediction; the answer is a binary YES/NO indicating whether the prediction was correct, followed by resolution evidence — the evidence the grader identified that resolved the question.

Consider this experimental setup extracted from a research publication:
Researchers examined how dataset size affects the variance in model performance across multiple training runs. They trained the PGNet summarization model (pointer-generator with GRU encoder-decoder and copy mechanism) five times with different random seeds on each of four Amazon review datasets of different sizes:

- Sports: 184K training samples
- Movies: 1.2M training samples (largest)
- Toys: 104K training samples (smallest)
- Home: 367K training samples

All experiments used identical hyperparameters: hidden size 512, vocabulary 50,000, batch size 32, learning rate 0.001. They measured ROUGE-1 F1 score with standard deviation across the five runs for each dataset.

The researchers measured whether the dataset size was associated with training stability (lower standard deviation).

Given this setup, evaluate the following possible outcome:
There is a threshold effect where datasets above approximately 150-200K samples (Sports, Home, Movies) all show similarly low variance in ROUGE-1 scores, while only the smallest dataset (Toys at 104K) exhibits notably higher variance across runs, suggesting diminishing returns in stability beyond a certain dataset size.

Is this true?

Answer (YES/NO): NO